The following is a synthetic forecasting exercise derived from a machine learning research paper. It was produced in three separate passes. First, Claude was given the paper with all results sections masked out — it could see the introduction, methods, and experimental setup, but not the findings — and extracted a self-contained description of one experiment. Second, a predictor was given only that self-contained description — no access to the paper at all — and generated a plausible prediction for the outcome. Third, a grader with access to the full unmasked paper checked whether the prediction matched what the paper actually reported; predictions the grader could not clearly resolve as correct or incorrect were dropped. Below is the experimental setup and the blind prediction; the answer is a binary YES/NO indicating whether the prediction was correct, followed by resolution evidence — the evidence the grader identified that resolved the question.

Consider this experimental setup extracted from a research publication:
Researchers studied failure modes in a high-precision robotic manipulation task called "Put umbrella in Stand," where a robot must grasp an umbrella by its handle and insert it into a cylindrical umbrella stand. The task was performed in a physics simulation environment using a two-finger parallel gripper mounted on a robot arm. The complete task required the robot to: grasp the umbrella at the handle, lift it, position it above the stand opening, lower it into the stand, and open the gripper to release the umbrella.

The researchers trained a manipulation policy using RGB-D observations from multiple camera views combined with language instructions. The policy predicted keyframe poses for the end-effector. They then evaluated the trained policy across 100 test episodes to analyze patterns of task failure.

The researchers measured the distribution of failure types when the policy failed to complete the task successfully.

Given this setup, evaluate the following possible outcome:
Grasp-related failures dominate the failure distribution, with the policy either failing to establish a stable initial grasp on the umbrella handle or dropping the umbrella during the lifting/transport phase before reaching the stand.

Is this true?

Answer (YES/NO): NO